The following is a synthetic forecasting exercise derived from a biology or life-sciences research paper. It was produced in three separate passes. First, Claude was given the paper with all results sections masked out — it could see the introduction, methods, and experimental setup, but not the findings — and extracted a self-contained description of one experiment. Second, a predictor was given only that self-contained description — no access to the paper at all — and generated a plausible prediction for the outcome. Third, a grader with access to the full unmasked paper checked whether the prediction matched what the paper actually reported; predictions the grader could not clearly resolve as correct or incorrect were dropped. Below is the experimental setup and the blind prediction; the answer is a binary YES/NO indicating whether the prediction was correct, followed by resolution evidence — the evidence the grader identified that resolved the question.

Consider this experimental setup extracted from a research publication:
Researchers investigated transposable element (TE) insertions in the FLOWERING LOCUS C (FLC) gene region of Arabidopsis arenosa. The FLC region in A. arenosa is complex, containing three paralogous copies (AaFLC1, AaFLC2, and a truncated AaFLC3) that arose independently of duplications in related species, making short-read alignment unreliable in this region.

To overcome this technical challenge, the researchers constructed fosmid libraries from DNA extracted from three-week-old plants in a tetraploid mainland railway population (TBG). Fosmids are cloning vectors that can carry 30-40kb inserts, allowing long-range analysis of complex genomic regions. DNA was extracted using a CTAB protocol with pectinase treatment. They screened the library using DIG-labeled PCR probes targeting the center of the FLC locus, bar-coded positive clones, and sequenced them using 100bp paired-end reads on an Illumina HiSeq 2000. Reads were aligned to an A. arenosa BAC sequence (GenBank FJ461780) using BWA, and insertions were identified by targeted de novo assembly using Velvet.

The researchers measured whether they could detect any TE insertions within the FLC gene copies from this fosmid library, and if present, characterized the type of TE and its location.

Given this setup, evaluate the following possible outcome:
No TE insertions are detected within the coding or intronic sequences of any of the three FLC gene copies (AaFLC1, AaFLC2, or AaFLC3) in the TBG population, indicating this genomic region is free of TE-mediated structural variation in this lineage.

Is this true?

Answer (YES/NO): NO